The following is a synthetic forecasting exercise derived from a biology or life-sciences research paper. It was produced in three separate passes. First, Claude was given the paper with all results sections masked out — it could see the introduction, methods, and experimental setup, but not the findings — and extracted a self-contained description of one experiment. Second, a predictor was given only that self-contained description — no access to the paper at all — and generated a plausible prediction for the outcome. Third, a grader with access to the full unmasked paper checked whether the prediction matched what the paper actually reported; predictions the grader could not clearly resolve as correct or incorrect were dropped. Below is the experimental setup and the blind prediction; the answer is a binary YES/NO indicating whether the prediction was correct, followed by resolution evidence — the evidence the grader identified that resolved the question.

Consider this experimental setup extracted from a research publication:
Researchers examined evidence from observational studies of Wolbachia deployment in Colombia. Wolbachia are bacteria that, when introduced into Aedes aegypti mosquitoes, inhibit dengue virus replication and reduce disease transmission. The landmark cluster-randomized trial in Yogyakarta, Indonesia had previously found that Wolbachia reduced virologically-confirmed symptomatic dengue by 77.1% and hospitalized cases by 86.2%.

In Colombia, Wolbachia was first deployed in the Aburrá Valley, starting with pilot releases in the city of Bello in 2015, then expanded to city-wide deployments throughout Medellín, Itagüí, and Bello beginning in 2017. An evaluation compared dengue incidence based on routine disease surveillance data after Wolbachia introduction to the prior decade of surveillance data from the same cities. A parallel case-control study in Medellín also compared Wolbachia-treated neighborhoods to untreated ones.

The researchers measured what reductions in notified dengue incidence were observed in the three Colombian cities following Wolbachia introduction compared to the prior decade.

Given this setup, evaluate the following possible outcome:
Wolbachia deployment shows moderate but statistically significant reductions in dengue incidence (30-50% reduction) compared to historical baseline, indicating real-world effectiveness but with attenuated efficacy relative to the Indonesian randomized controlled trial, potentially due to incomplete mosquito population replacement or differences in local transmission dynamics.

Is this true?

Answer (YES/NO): NO